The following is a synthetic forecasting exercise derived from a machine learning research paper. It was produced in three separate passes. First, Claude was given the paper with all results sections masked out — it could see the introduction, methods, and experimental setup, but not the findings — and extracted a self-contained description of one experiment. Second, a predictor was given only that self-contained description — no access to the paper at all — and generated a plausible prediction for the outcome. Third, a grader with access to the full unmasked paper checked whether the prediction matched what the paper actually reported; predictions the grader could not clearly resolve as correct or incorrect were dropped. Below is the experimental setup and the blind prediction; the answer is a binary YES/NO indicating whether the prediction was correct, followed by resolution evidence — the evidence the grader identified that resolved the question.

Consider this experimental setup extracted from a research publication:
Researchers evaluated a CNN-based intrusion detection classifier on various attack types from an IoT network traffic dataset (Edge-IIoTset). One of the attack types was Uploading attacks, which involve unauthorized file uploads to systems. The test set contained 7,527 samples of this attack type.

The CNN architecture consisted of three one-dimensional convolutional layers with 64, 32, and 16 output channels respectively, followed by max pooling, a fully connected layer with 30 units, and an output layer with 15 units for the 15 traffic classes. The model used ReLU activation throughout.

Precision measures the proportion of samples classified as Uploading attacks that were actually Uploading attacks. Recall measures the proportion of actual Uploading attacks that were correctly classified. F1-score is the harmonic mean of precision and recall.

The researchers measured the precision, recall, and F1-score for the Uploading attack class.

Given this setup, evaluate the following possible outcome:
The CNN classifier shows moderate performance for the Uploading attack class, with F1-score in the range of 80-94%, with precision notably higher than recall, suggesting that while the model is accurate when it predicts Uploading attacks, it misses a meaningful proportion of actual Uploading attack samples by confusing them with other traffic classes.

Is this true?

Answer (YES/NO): NO